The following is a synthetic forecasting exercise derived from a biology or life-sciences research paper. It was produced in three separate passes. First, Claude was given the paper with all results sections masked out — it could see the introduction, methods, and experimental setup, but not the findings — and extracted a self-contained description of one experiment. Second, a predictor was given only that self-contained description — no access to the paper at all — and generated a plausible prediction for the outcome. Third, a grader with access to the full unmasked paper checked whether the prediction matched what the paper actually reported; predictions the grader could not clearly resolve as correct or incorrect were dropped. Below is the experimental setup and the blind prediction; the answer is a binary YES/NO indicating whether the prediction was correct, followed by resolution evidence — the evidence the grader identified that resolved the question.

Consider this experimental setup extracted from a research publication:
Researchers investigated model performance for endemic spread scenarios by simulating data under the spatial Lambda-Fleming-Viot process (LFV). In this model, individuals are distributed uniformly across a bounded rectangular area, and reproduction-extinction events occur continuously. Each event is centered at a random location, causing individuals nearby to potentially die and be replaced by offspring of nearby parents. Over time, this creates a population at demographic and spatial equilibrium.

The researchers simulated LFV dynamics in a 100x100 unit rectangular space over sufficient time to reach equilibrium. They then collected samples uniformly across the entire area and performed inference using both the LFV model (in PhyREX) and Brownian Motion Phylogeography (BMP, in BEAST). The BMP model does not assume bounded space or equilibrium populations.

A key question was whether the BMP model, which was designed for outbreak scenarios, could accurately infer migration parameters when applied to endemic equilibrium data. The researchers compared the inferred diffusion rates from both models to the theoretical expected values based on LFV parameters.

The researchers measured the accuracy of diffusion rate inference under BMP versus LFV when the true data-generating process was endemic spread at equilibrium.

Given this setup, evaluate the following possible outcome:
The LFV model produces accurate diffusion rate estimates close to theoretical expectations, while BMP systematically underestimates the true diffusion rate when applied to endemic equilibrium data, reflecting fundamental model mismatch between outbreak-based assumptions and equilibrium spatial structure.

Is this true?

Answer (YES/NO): YES